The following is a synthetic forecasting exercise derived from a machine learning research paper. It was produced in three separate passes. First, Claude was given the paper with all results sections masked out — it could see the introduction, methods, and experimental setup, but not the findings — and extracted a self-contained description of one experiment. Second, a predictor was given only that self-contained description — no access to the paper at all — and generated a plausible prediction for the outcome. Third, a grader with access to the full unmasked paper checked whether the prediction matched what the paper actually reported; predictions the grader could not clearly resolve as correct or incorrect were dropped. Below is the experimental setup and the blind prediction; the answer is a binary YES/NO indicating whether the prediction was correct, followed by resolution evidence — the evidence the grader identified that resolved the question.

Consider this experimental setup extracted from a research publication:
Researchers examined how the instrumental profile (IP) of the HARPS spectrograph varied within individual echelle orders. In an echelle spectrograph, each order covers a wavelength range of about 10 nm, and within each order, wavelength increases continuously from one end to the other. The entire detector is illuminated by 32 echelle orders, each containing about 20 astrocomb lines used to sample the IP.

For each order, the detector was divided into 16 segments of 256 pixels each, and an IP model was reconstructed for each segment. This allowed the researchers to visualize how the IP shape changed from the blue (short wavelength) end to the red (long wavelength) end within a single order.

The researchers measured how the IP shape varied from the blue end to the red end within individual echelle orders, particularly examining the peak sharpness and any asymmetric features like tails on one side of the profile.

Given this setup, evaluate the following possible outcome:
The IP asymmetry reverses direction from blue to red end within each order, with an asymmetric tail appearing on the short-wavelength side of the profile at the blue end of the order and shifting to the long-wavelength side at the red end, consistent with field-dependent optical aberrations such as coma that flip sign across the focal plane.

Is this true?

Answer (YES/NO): NO